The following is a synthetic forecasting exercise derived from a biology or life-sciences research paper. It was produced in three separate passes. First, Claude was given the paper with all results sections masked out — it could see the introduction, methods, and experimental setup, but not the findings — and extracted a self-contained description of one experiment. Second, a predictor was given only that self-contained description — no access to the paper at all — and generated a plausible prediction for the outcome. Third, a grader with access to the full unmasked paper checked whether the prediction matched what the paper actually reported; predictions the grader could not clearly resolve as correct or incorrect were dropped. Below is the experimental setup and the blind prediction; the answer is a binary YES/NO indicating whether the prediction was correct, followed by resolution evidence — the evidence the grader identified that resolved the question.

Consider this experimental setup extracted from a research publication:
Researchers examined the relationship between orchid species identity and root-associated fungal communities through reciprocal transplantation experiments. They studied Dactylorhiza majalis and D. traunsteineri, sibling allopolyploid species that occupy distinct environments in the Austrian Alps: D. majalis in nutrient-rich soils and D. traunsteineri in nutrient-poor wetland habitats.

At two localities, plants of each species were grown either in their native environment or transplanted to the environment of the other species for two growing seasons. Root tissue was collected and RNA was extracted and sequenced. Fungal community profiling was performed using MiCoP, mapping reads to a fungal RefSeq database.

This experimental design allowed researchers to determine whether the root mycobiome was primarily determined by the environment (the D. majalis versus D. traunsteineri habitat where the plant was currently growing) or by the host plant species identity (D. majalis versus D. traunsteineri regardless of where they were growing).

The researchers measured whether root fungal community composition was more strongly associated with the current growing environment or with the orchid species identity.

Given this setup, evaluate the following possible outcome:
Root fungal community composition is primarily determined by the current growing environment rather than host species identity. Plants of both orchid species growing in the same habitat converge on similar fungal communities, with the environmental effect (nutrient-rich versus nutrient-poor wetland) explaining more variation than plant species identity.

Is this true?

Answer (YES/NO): YES